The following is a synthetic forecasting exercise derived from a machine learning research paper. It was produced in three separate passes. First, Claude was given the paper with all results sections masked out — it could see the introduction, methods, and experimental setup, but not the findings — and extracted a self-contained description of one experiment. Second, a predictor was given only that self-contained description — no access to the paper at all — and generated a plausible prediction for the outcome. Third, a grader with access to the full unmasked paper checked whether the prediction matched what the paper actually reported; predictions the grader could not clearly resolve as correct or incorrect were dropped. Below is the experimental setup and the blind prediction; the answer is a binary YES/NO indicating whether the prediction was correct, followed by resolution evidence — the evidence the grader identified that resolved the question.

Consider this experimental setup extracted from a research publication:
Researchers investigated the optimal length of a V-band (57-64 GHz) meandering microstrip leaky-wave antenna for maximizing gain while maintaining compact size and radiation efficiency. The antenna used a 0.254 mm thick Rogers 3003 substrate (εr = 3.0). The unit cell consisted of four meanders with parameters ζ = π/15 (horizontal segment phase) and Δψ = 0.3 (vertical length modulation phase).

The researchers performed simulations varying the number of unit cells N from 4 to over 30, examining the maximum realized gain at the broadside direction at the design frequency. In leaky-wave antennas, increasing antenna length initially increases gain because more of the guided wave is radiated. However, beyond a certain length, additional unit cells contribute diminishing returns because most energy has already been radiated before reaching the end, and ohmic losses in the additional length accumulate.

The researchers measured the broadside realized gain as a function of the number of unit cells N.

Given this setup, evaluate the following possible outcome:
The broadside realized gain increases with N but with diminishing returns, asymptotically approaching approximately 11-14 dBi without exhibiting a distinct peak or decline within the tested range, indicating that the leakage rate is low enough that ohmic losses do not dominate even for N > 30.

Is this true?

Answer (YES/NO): NO